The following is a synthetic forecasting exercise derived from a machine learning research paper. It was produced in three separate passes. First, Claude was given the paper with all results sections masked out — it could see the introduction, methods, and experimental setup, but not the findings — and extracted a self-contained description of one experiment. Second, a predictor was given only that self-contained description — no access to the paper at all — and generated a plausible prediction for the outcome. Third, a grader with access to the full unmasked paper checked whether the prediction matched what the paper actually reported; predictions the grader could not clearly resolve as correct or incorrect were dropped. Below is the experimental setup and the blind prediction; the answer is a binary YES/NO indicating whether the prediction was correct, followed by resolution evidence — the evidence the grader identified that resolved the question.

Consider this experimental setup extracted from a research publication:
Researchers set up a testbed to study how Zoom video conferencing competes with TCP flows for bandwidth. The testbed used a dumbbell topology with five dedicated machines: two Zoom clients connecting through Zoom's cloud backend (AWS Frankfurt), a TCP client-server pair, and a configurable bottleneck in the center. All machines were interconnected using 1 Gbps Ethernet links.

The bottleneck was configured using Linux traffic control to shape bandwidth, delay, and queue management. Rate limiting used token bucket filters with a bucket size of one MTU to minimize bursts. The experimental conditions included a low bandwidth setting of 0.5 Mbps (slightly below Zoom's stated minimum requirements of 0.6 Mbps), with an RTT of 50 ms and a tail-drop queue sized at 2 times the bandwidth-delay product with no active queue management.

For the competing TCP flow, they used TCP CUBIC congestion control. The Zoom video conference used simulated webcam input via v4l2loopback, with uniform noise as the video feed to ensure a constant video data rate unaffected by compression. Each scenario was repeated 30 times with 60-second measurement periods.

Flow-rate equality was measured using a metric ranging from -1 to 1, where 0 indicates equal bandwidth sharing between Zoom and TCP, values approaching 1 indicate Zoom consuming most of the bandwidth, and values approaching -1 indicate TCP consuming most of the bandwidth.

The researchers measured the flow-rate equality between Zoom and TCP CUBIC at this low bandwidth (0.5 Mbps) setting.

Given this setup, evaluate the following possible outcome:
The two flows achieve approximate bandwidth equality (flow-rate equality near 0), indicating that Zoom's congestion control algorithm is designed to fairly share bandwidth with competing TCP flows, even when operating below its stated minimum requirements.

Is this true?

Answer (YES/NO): NO